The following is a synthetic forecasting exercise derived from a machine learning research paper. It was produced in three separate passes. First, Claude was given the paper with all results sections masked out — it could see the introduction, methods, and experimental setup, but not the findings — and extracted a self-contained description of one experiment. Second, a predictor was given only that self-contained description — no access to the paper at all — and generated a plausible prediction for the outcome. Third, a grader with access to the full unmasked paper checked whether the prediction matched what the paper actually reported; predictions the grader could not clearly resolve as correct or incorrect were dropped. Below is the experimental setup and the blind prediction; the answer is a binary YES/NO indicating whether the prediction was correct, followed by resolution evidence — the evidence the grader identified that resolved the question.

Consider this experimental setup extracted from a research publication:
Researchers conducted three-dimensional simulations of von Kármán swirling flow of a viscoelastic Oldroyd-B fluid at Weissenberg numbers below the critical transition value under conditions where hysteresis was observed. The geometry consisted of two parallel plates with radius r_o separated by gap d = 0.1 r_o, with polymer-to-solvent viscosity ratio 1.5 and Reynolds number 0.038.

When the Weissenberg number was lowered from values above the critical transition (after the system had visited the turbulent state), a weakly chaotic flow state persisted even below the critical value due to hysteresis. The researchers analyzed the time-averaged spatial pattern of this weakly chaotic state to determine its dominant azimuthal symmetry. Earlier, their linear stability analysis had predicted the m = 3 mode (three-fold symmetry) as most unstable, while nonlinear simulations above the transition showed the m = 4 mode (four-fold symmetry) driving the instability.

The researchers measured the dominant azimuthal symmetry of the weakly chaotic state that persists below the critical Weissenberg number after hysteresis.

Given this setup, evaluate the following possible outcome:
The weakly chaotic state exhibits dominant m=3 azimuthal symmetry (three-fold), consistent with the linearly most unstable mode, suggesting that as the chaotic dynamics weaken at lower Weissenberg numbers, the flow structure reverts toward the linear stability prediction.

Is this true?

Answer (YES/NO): YES